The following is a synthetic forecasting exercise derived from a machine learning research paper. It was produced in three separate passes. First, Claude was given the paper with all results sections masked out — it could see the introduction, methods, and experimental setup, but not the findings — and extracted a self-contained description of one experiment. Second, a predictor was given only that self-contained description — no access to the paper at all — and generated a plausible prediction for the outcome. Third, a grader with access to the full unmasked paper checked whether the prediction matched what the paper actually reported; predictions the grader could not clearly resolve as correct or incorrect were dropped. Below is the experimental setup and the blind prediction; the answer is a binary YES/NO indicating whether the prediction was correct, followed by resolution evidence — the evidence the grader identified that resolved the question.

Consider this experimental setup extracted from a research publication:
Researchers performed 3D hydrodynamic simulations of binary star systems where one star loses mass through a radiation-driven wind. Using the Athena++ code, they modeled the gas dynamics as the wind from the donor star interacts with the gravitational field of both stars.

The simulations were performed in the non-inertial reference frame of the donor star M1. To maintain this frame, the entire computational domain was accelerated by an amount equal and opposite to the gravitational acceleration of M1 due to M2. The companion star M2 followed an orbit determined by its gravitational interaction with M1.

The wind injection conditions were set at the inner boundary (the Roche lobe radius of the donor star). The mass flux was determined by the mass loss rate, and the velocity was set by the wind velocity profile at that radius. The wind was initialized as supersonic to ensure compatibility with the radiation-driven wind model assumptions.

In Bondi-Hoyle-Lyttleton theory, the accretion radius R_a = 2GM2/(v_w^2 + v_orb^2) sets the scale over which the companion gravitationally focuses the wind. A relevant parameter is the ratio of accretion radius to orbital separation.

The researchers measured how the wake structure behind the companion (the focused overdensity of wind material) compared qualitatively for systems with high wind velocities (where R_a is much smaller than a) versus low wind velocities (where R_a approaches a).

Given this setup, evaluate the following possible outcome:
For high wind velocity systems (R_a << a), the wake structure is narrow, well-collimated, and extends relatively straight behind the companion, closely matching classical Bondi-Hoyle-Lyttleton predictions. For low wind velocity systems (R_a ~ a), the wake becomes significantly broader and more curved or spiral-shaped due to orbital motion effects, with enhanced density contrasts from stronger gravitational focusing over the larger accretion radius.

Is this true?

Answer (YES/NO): NO